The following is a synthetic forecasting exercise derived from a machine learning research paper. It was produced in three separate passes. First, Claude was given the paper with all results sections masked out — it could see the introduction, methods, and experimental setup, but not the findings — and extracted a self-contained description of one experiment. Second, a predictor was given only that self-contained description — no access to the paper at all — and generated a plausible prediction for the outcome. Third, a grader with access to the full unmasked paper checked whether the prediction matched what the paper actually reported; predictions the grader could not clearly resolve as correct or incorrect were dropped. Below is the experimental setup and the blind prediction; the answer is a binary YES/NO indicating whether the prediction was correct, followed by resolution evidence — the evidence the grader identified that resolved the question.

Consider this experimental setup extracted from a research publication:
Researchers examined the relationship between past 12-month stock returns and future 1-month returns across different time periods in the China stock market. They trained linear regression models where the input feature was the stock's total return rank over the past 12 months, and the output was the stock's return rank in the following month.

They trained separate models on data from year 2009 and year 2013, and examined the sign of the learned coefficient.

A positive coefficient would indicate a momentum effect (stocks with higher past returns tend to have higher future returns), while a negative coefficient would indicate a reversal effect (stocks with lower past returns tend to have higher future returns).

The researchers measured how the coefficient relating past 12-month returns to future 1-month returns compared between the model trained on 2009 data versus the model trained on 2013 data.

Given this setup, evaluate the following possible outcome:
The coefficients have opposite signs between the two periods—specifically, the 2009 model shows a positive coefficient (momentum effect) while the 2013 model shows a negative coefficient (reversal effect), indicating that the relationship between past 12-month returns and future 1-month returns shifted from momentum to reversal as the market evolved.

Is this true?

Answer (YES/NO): NO